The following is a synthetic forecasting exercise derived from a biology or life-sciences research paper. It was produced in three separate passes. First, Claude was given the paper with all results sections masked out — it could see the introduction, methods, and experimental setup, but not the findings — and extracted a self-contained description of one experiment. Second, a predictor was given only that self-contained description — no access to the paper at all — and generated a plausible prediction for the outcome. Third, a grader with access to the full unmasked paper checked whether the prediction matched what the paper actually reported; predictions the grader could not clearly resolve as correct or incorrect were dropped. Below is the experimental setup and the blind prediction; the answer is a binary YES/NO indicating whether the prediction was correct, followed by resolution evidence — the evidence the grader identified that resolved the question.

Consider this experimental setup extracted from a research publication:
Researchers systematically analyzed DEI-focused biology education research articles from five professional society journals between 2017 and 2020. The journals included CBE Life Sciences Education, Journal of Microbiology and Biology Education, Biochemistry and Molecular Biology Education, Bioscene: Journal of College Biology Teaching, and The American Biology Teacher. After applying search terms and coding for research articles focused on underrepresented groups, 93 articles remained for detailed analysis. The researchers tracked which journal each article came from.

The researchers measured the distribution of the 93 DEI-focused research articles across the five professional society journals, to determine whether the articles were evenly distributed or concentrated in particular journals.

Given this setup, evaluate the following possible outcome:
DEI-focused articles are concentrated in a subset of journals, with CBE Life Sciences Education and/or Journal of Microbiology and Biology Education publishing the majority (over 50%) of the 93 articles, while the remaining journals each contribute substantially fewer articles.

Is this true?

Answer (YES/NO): YES